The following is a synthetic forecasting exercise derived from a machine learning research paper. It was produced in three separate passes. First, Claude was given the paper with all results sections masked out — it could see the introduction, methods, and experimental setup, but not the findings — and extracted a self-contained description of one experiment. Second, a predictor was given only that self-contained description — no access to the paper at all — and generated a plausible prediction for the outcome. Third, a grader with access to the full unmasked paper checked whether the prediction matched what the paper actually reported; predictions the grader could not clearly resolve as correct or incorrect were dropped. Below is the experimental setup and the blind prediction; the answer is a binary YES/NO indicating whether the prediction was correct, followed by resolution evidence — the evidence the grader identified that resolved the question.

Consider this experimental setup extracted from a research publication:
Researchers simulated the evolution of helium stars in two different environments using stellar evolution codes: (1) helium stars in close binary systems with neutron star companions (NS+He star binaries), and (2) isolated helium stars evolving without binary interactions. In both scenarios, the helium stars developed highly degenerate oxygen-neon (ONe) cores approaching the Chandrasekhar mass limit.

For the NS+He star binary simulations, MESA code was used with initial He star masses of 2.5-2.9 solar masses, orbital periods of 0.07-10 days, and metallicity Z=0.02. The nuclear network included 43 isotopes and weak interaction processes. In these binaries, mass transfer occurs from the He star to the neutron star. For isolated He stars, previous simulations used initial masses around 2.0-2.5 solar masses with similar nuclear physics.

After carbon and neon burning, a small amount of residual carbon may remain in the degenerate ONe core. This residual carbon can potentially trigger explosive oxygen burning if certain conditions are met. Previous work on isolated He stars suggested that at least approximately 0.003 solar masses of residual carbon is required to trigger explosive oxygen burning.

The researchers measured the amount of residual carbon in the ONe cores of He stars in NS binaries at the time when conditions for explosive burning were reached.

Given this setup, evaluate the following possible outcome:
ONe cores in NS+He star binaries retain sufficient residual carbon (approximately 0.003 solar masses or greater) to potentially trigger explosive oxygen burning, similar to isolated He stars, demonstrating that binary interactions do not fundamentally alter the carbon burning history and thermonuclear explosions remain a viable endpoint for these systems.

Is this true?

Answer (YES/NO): NO